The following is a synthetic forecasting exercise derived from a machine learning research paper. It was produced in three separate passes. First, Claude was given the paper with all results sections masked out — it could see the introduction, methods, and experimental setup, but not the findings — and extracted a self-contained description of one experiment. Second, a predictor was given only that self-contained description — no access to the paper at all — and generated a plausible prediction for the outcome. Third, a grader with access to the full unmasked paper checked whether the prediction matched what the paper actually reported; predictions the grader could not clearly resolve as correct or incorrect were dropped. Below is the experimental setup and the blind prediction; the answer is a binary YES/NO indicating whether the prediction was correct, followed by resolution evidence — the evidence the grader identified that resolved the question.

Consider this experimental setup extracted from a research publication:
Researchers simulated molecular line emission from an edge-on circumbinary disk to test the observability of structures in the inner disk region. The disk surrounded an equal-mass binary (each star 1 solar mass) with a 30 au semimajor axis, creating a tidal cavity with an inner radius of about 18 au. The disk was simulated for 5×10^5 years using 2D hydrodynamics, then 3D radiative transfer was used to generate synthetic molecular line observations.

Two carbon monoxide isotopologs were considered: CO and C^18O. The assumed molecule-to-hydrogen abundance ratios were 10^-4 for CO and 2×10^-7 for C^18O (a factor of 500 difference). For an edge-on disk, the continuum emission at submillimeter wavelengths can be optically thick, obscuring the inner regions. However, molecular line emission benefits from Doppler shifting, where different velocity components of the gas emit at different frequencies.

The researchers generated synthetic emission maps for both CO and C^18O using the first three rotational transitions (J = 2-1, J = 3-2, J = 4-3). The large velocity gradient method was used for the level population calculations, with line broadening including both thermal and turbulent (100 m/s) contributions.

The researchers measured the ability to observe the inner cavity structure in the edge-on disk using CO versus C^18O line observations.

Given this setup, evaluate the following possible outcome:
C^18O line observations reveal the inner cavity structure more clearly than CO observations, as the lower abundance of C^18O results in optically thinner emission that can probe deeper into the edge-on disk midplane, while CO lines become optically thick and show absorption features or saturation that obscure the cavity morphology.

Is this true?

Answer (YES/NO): NO